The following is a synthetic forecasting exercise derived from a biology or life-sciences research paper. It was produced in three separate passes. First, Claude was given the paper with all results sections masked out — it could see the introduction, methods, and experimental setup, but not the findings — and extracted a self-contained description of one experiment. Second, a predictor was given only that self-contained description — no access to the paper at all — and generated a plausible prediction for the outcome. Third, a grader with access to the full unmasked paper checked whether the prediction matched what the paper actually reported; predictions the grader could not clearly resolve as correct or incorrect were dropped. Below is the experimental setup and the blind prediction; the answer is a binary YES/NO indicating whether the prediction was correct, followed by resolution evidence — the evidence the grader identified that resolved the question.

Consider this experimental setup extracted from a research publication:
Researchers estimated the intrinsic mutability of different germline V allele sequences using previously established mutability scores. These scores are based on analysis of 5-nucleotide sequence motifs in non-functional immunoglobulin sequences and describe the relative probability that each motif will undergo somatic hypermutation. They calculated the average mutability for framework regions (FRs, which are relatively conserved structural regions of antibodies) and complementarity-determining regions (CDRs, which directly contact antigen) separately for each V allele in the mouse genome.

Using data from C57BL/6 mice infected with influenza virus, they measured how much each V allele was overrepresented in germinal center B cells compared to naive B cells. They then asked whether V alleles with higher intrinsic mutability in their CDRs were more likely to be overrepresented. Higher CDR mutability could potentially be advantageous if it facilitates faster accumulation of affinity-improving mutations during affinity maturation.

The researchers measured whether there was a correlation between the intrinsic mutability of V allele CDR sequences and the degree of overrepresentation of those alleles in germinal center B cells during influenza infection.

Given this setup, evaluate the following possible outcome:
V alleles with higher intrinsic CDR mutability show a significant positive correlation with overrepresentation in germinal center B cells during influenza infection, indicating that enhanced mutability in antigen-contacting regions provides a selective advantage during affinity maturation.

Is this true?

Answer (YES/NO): NO